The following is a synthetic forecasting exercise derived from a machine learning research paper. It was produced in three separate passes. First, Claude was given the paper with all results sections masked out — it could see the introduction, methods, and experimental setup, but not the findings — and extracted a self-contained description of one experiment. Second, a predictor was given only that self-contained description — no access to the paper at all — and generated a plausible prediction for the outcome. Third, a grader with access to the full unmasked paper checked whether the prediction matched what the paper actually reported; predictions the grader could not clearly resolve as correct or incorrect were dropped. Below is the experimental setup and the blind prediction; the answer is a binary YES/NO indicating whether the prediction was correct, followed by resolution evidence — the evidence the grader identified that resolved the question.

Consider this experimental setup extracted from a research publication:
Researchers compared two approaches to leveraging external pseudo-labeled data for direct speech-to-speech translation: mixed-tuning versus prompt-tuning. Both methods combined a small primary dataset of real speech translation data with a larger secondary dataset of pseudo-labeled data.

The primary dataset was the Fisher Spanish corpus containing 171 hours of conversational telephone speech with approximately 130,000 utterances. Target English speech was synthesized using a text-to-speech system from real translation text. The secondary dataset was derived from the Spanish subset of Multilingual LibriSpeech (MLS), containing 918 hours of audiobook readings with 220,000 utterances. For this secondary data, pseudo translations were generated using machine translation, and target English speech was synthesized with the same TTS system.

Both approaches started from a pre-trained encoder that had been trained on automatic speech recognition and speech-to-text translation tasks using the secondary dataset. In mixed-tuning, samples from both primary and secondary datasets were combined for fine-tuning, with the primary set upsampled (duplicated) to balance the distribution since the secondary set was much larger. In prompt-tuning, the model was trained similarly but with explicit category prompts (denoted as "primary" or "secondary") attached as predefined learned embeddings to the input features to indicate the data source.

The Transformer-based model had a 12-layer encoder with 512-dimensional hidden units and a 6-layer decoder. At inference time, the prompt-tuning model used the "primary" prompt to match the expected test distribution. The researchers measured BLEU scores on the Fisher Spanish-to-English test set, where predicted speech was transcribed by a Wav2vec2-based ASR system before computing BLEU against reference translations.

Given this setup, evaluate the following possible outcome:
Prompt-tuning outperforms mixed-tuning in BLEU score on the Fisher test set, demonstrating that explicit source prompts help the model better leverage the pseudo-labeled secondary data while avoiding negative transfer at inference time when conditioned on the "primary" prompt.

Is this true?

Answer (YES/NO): YES